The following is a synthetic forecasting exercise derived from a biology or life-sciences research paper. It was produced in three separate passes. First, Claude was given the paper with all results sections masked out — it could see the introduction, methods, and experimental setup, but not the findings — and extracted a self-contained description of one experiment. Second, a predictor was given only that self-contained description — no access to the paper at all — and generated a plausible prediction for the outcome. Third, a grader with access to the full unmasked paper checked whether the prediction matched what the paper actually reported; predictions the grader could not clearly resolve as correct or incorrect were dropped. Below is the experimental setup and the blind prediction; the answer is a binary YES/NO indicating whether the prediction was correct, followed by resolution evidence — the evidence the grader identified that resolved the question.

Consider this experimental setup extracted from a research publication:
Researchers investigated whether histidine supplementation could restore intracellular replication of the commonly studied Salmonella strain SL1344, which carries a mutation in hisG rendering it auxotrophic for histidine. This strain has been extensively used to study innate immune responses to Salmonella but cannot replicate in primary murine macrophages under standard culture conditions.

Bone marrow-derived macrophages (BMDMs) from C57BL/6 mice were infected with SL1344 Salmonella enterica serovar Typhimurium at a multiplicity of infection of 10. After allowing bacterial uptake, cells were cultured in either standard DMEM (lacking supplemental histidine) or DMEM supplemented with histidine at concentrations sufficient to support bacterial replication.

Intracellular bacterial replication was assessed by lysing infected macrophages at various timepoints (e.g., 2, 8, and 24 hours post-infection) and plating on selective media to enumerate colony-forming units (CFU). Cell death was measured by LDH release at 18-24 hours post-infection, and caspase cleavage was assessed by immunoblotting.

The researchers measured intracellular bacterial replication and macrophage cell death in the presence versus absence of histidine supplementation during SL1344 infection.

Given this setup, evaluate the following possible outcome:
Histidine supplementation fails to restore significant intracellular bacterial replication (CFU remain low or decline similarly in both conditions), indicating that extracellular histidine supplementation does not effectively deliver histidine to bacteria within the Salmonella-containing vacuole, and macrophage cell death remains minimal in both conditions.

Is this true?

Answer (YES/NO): NO